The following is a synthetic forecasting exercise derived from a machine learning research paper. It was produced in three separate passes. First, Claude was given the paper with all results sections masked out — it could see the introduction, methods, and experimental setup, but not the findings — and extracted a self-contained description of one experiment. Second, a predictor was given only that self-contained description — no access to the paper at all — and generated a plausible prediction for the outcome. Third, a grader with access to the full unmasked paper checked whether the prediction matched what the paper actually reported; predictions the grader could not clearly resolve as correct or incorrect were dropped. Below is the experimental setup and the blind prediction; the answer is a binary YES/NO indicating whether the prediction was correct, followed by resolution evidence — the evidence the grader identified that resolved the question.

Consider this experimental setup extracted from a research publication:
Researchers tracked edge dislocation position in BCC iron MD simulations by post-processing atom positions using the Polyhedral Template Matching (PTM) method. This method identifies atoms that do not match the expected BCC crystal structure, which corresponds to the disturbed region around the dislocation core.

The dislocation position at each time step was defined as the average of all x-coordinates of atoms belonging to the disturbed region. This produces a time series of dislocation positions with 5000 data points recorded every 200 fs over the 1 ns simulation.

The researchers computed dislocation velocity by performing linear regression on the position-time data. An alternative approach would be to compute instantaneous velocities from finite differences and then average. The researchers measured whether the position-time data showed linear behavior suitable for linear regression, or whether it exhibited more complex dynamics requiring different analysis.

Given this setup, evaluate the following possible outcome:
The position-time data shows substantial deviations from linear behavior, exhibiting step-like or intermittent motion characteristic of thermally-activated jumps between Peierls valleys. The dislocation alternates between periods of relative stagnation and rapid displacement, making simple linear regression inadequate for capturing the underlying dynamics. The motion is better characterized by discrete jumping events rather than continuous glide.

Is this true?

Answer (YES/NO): NO